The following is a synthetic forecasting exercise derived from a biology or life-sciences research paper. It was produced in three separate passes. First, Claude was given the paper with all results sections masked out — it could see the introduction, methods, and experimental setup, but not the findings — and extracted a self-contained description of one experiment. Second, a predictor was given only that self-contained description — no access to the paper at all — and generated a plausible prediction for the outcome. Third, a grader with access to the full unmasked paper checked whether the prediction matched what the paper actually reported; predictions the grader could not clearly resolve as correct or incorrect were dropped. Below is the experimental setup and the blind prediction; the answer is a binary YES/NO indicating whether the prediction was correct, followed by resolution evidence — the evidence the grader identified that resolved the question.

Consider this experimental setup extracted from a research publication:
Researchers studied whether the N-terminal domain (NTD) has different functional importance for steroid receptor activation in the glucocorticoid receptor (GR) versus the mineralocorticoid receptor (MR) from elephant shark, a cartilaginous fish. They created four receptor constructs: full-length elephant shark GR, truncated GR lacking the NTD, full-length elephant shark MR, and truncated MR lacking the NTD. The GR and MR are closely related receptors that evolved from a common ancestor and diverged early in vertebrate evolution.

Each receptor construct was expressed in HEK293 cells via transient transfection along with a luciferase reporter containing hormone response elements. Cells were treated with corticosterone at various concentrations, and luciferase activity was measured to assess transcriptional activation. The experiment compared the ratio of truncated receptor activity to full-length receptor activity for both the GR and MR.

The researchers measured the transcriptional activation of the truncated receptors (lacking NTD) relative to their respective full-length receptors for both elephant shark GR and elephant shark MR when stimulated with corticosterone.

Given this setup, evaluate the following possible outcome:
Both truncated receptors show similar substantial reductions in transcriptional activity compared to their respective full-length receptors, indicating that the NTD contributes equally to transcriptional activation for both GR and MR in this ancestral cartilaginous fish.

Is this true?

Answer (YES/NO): NO